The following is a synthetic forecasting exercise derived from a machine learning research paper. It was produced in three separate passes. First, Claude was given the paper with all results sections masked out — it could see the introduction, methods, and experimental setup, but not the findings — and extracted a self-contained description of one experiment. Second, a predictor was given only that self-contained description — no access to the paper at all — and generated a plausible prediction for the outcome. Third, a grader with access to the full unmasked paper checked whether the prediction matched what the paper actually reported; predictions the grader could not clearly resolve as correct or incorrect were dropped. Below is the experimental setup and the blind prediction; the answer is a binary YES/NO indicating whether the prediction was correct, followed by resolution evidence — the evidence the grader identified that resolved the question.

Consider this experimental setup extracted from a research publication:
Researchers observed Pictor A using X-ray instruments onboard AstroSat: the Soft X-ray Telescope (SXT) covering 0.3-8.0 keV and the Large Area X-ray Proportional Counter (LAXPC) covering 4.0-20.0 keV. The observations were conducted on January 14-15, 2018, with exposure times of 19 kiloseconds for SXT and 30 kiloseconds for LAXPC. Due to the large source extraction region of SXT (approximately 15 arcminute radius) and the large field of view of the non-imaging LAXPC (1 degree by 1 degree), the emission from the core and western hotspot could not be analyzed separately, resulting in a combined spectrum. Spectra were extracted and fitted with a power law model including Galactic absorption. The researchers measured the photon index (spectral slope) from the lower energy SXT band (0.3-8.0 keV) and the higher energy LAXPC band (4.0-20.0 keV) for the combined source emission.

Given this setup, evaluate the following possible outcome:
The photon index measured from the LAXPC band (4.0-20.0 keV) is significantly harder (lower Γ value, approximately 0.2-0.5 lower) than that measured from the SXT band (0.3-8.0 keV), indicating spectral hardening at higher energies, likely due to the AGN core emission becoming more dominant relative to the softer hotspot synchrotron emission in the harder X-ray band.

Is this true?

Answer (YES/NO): NO